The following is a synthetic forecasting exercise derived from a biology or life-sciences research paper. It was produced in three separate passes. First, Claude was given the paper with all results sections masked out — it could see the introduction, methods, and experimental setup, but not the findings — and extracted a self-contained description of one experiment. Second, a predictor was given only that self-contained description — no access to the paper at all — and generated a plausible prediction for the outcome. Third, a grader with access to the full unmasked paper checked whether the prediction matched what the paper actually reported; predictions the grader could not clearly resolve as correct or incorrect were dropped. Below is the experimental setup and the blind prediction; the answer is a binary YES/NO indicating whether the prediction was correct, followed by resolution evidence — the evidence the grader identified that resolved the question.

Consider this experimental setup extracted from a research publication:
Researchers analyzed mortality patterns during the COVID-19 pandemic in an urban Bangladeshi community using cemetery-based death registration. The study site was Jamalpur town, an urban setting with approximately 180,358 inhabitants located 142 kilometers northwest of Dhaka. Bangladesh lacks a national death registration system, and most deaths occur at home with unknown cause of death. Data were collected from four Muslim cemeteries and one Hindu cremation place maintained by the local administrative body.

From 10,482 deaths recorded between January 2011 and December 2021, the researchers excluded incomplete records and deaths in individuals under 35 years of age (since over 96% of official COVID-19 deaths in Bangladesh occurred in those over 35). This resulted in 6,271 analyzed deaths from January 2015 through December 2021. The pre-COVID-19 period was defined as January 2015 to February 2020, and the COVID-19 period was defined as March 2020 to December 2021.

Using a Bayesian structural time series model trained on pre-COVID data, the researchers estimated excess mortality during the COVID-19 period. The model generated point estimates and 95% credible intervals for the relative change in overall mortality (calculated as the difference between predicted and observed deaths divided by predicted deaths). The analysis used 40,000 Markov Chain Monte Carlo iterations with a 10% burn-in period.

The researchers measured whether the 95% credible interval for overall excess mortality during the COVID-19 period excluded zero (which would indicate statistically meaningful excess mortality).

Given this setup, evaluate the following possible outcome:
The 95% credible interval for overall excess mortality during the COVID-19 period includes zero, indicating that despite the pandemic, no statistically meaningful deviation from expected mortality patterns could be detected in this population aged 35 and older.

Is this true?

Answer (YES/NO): YES